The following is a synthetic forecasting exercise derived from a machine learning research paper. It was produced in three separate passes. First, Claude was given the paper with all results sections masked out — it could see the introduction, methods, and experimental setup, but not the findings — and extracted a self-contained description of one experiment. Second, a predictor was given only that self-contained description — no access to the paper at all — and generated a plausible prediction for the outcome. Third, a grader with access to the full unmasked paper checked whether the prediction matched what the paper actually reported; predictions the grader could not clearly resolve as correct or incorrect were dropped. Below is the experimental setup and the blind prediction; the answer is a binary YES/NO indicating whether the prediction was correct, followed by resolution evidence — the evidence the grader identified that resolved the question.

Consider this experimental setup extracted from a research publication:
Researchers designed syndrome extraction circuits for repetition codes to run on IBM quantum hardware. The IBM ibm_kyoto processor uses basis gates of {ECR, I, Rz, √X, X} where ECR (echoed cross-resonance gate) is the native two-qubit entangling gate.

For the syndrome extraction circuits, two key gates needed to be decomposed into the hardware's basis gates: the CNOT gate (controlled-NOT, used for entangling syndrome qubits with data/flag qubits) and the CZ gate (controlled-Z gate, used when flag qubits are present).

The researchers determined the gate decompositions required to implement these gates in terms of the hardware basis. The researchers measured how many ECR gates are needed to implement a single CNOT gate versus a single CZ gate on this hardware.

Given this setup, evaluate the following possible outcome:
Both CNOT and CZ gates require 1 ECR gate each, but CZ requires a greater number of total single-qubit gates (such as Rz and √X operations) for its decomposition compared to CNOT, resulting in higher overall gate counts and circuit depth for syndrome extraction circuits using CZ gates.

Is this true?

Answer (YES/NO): NO